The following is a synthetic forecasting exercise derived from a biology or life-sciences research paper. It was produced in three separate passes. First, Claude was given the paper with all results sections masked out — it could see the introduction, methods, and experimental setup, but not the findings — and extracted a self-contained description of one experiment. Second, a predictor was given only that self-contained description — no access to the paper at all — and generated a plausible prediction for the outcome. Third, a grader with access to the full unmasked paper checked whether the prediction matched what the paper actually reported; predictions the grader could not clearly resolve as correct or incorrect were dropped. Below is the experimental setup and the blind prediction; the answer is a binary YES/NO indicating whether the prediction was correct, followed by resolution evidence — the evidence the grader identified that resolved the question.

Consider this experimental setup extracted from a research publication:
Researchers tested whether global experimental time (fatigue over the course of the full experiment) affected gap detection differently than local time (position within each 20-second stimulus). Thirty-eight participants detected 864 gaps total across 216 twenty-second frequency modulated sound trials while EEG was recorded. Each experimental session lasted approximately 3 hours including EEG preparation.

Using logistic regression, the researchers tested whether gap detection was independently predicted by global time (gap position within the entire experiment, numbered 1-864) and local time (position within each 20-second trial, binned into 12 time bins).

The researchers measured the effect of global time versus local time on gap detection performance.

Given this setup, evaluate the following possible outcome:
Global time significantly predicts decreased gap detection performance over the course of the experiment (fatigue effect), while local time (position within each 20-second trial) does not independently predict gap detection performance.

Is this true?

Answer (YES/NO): YES